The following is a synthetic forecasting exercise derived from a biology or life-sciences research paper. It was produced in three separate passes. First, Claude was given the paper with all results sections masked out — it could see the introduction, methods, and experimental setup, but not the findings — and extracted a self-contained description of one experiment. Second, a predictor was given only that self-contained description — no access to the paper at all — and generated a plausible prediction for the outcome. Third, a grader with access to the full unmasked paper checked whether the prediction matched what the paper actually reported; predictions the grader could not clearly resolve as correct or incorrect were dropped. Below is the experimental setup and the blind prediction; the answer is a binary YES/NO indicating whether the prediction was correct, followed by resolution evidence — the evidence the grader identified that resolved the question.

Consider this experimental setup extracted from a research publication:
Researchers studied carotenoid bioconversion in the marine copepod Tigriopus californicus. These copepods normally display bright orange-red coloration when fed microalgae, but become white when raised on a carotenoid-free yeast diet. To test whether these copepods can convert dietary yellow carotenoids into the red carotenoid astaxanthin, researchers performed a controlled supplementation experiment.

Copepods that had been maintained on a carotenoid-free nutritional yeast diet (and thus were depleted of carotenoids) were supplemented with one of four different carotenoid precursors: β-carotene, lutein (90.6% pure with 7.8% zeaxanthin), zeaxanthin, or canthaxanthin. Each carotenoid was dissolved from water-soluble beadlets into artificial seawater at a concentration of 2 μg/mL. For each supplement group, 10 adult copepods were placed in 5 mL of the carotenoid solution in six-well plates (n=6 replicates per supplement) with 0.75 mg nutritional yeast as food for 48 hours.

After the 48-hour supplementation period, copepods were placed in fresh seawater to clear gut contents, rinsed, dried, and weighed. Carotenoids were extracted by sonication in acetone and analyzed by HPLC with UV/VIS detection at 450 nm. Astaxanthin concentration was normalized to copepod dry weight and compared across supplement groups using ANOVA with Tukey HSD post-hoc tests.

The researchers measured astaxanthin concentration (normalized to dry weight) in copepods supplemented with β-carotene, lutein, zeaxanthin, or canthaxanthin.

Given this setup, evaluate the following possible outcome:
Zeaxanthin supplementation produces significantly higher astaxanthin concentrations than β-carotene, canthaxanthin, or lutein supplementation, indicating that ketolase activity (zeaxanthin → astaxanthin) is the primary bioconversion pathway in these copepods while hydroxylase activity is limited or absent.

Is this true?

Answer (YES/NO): NO